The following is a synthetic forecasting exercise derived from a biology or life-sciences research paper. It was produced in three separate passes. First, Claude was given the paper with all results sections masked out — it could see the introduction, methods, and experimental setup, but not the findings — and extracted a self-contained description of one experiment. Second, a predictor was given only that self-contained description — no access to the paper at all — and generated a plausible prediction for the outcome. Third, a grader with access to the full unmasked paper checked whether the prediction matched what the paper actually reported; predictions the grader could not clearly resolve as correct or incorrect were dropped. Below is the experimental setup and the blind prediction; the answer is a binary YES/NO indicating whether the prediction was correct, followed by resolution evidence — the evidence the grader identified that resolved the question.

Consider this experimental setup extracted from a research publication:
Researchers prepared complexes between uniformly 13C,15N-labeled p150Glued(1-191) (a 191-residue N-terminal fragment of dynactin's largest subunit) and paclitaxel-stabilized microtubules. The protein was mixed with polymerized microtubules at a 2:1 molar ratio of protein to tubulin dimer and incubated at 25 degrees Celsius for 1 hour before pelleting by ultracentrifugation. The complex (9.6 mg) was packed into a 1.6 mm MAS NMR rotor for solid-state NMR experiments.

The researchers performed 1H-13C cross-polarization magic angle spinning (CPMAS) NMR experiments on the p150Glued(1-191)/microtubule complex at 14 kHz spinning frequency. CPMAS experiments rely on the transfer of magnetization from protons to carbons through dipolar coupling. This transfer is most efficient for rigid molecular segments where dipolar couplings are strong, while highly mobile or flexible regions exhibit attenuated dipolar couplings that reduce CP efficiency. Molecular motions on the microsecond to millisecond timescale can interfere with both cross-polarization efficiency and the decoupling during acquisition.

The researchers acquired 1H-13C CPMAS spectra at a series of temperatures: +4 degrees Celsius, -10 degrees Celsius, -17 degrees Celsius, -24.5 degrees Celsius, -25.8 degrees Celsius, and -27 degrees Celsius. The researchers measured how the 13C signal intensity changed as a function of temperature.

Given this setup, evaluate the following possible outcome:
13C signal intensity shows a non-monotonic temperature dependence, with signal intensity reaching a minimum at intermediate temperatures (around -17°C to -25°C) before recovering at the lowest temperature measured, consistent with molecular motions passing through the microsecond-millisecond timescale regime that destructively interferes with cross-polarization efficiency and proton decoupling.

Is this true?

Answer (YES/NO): NO